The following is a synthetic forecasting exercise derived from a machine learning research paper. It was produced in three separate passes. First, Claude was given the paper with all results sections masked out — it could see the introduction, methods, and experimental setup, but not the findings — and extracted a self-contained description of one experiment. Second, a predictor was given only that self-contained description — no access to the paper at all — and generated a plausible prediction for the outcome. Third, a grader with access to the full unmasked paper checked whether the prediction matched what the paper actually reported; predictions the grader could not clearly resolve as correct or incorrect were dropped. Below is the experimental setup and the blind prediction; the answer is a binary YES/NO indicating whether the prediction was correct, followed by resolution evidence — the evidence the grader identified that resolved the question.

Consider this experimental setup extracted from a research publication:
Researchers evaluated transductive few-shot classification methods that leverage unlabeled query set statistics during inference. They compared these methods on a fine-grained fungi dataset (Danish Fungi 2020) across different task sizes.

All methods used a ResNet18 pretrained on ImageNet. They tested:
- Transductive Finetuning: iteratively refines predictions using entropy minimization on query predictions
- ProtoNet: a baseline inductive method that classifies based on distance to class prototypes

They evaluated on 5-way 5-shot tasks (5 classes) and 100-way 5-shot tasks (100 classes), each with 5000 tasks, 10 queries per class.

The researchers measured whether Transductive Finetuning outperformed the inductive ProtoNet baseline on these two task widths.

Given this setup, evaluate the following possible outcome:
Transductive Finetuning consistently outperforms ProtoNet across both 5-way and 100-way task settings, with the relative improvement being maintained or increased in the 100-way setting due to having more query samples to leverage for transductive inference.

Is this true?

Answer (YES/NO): NO